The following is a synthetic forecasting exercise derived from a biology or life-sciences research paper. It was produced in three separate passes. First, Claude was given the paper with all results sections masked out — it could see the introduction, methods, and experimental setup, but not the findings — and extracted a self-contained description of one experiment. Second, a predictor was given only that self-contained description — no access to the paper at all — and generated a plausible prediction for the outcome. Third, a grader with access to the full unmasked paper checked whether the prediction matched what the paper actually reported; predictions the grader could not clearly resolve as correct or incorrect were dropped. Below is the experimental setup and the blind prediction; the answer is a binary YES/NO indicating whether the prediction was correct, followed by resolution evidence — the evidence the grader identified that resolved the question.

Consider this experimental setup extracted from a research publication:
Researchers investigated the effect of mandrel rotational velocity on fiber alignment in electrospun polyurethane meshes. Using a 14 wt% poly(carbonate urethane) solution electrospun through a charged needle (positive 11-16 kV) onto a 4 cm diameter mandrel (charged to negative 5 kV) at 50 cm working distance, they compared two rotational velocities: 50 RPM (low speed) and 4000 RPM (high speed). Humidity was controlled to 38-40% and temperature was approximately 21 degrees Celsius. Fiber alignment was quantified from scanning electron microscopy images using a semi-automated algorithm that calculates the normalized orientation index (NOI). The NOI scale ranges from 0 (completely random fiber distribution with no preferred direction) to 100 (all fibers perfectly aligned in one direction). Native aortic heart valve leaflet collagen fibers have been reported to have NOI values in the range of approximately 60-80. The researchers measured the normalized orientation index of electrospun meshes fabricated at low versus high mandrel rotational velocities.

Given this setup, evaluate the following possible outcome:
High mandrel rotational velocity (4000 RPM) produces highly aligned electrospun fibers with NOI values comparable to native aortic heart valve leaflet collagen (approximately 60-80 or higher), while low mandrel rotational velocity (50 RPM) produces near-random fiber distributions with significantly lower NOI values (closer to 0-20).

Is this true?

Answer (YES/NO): YES